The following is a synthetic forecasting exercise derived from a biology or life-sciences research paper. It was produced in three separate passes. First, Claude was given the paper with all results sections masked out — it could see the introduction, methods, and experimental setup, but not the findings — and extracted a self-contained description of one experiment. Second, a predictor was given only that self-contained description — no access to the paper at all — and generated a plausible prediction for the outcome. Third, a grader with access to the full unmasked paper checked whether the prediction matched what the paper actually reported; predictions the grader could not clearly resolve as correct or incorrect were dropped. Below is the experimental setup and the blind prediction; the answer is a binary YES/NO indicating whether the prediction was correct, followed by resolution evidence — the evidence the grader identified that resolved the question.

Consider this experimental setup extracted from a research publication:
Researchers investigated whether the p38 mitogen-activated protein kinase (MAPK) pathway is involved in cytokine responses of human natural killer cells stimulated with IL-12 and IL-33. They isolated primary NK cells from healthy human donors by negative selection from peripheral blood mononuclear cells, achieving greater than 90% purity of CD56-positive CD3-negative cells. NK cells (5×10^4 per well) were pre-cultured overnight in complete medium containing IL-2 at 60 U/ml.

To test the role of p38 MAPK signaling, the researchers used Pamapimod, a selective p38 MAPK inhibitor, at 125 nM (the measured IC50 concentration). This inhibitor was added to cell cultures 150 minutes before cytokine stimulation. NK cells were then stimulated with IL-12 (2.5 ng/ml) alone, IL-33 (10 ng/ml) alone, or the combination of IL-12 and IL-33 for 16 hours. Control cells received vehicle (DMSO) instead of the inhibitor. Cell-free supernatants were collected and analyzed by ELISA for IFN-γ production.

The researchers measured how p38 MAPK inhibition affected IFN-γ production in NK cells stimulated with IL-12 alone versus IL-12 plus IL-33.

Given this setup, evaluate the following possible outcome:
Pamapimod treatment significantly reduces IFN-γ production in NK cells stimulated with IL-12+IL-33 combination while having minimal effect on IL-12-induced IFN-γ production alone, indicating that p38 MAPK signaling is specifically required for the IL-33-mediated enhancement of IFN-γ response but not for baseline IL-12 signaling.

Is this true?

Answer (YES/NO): YES